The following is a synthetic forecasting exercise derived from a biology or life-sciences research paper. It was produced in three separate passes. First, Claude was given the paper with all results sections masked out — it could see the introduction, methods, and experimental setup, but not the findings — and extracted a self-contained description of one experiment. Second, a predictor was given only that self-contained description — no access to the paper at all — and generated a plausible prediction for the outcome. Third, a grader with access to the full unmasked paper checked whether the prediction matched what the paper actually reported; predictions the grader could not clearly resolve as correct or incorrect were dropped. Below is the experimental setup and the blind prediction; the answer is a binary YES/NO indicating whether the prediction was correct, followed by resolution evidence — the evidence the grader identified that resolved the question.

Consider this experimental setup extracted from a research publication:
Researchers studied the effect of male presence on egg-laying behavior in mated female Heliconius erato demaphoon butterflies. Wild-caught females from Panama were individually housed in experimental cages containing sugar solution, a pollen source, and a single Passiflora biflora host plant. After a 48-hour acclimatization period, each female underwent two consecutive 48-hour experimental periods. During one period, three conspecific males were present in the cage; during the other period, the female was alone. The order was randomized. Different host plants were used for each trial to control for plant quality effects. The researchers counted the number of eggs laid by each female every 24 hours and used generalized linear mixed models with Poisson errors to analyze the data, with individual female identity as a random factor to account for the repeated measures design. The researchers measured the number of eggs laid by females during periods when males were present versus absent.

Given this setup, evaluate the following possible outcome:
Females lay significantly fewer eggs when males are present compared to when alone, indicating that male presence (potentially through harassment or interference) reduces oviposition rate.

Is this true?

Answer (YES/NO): YES